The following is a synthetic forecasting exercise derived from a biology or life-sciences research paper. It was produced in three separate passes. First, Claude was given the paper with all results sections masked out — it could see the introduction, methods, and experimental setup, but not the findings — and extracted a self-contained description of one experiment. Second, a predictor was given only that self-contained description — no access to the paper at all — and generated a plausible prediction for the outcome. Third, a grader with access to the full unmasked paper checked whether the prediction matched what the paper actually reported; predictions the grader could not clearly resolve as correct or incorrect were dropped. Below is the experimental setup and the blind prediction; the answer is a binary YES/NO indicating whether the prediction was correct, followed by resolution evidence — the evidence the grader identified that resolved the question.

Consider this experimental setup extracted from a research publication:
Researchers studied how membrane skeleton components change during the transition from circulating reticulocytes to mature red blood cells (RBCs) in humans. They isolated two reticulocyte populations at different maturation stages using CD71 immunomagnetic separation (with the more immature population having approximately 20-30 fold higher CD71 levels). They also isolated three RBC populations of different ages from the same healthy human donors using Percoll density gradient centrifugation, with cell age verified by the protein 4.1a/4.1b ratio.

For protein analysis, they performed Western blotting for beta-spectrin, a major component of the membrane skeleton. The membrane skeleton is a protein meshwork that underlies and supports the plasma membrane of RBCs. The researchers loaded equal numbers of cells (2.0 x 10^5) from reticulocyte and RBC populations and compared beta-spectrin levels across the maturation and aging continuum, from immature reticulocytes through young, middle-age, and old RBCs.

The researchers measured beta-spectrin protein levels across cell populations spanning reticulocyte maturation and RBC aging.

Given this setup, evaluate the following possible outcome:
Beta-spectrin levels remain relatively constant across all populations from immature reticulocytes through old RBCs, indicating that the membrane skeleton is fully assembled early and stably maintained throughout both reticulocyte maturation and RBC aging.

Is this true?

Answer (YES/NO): NO